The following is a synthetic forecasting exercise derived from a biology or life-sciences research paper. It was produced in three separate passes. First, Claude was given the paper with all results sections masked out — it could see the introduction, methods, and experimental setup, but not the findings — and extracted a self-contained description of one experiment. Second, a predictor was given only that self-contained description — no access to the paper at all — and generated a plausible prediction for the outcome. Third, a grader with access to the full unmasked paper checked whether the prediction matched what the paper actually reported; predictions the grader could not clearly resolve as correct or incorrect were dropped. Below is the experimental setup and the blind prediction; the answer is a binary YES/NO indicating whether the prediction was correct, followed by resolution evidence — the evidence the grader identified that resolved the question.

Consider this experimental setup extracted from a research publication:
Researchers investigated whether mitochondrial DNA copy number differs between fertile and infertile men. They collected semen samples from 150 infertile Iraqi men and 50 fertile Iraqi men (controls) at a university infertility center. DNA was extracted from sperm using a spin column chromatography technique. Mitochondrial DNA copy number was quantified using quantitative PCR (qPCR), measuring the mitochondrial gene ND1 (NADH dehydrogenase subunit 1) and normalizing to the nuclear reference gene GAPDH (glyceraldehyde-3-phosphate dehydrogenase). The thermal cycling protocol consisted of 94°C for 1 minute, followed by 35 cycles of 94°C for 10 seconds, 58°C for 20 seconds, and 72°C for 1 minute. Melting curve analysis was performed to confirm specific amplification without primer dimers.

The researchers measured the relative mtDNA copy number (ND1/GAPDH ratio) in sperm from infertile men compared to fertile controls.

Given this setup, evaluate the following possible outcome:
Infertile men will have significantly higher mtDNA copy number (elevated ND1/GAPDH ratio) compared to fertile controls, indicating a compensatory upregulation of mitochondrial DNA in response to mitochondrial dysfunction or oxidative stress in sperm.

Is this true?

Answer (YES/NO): YES